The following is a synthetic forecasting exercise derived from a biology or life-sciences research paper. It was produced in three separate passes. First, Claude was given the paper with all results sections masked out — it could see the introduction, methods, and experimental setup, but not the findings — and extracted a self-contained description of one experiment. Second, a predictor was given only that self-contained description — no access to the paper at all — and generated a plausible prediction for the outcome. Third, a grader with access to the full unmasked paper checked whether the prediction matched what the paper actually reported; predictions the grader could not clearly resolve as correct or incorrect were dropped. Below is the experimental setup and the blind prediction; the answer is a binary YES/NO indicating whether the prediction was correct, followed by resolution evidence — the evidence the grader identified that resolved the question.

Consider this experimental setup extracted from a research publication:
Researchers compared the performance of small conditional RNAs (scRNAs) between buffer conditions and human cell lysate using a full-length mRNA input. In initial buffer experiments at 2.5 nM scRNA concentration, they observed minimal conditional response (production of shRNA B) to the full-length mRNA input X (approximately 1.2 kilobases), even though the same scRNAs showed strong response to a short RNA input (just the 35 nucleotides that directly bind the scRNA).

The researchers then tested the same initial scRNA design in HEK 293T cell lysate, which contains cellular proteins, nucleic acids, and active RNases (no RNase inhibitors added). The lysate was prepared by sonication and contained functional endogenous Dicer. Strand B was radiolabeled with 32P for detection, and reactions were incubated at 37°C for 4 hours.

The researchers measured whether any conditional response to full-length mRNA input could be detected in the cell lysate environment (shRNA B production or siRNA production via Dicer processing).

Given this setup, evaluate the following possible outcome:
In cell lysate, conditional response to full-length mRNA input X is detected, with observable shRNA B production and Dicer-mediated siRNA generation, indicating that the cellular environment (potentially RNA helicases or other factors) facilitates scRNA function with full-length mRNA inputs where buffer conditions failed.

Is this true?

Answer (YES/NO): NO